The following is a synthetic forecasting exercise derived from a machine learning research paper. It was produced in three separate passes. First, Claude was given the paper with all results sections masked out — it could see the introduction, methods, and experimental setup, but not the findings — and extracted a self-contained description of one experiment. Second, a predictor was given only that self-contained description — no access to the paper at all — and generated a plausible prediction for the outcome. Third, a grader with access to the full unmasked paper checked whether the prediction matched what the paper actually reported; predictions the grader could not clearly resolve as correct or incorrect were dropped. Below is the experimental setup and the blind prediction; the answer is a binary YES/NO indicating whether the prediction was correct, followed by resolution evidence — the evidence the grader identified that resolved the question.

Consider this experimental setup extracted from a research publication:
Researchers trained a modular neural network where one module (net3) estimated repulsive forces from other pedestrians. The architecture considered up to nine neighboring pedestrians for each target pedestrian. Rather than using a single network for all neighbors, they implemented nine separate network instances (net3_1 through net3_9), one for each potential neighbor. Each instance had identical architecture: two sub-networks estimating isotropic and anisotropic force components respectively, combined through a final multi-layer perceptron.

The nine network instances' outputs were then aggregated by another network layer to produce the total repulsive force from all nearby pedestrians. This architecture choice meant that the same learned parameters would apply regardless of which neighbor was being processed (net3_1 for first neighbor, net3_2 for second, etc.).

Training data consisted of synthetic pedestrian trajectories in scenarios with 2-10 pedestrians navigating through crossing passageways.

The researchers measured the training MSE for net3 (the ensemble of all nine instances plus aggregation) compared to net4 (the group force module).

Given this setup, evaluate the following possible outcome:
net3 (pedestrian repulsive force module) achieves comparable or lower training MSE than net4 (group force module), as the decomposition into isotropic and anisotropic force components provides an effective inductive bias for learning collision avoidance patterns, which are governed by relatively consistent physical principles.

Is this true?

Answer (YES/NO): NO